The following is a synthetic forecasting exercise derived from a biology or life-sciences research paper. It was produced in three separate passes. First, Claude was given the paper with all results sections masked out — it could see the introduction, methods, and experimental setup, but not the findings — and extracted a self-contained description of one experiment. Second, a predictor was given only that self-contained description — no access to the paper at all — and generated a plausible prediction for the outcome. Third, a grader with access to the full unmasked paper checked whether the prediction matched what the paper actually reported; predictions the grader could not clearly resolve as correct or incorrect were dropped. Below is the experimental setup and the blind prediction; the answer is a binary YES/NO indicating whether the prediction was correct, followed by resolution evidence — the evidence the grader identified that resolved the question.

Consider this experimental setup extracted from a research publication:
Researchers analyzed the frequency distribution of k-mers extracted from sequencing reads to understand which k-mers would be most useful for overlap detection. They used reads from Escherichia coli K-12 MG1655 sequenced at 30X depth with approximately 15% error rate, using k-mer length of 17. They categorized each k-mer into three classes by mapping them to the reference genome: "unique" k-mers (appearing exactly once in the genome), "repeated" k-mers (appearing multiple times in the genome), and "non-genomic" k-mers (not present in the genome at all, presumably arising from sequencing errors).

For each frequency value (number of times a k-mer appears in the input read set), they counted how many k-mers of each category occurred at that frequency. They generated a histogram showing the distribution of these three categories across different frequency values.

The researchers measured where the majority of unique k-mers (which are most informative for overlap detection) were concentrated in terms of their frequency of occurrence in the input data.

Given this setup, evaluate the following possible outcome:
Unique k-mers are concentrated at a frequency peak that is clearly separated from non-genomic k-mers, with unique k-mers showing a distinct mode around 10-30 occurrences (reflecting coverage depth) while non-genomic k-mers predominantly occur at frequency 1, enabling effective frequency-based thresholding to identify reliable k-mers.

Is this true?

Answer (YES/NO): NO